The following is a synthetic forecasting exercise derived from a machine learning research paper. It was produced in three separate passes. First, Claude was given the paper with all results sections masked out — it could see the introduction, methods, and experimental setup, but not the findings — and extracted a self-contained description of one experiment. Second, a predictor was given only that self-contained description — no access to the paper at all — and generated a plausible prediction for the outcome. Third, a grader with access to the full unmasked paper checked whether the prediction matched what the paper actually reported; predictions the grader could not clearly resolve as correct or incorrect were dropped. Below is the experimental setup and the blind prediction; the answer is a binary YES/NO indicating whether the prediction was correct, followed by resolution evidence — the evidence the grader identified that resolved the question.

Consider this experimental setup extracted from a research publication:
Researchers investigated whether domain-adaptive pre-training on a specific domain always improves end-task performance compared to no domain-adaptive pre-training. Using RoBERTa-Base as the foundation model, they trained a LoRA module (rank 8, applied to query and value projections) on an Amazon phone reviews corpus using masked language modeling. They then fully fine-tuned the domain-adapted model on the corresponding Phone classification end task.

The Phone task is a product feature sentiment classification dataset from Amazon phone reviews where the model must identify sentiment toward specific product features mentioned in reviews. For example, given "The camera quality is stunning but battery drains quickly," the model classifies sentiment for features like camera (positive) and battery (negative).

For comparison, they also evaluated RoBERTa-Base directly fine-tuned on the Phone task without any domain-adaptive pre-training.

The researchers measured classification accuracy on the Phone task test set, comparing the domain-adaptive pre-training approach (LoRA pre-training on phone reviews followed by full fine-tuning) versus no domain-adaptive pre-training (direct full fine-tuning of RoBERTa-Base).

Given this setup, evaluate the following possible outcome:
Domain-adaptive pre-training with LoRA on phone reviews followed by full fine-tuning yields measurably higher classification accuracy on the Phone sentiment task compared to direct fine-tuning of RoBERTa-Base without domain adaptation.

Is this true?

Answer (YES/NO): NO